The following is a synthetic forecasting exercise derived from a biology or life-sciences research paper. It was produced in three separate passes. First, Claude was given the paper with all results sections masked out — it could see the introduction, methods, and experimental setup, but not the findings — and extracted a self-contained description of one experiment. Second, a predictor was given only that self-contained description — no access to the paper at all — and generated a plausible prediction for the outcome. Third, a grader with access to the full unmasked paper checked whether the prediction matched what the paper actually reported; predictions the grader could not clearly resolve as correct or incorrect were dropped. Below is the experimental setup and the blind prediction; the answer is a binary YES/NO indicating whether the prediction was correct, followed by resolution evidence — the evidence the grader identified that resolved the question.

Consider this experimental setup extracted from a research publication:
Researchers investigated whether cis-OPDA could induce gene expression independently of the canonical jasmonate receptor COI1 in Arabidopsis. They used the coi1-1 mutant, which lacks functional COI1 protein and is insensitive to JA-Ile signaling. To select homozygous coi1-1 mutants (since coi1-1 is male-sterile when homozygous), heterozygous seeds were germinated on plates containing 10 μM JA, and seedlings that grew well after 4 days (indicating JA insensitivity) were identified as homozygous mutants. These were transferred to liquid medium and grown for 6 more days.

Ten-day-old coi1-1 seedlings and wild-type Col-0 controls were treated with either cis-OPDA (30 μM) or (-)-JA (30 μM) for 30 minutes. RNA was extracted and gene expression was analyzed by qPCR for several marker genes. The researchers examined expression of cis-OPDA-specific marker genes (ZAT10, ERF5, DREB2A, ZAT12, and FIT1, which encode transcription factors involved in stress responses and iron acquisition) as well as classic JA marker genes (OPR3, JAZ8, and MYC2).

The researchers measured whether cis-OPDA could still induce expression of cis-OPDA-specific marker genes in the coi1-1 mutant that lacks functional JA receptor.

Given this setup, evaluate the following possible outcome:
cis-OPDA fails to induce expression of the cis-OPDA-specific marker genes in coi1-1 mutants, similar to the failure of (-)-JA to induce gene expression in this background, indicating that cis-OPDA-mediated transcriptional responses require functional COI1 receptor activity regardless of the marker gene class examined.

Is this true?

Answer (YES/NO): NO